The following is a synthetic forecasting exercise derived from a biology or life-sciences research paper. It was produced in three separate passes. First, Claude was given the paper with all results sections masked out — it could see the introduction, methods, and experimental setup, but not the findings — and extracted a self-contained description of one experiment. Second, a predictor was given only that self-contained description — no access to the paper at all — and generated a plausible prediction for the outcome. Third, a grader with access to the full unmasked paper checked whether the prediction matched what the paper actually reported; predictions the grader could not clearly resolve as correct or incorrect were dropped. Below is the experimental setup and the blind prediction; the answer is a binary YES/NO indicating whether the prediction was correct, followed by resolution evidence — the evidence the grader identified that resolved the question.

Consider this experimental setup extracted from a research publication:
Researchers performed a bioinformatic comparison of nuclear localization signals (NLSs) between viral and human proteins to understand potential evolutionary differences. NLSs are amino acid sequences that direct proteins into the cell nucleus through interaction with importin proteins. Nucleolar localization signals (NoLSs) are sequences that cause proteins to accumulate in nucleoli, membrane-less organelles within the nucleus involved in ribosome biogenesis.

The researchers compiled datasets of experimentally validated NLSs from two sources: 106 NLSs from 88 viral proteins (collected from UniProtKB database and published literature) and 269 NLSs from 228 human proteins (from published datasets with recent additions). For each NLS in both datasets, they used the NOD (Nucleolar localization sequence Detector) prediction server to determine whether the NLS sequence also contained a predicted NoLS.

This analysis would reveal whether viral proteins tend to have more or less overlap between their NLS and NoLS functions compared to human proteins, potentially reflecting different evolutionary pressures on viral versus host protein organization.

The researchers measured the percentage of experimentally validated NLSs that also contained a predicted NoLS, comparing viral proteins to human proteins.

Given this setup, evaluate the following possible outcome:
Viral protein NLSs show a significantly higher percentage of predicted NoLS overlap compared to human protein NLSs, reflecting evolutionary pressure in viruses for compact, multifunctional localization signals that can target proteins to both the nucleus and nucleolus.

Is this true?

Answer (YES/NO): YES